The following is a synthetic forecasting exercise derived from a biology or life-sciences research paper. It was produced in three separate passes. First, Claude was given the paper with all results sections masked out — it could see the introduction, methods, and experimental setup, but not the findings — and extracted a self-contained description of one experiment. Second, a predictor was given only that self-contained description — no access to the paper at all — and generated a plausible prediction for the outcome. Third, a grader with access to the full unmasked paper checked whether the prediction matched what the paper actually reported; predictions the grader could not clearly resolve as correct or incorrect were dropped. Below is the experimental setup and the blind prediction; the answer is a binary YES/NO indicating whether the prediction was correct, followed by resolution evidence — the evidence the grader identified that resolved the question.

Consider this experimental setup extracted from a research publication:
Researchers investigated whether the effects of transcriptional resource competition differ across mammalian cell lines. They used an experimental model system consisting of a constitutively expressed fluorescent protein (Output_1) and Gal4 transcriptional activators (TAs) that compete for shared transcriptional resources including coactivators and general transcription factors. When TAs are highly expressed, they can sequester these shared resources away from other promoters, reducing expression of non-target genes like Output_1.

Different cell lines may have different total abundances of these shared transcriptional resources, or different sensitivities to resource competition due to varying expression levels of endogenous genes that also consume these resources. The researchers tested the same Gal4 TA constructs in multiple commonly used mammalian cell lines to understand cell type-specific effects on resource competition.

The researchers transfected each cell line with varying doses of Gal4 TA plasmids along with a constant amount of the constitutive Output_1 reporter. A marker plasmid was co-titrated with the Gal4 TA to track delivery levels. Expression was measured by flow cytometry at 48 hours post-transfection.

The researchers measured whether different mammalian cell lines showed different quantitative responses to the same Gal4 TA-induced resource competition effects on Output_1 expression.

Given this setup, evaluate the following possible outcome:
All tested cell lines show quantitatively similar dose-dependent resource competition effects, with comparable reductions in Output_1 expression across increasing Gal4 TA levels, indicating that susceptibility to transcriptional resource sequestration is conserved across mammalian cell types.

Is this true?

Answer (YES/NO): NO